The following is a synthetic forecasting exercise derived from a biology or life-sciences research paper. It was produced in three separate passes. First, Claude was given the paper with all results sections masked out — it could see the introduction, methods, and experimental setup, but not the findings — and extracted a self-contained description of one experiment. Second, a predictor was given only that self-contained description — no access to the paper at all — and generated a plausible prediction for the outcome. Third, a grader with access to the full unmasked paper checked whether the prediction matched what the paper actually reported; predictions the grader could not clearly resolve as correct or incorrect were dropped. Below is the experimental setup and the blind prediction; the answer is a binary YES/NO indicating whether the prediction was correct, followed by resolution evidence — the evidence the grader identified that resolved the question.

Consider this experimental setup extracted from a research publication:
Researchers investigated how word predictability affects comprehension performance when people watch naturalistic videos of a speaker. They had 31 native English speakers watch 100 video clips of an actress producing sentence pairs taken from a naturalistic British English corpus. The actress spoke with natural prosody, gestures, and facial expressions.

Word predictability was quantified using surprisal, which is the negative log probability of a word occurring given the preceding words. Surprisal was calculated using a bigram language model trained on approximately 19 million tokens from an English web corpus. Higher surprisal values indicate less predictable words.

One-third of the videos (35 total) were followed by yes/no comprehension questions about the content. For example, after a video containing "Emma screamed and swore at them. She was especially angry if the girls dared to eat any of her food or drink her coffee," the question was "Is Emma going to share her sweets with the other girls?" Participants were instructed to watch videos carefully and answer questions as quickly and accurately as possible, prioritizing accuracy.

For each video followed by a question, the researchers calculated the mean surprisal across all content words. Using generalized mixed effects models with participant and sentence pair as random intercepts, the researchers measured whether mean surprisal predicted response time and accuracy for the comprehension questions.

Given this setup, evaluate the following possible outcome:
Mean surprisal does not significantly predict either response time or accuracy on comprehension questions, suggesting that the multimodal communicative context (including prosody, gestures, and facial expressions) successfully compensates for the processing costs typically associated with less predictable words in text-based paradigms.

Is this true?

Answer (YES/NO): NO